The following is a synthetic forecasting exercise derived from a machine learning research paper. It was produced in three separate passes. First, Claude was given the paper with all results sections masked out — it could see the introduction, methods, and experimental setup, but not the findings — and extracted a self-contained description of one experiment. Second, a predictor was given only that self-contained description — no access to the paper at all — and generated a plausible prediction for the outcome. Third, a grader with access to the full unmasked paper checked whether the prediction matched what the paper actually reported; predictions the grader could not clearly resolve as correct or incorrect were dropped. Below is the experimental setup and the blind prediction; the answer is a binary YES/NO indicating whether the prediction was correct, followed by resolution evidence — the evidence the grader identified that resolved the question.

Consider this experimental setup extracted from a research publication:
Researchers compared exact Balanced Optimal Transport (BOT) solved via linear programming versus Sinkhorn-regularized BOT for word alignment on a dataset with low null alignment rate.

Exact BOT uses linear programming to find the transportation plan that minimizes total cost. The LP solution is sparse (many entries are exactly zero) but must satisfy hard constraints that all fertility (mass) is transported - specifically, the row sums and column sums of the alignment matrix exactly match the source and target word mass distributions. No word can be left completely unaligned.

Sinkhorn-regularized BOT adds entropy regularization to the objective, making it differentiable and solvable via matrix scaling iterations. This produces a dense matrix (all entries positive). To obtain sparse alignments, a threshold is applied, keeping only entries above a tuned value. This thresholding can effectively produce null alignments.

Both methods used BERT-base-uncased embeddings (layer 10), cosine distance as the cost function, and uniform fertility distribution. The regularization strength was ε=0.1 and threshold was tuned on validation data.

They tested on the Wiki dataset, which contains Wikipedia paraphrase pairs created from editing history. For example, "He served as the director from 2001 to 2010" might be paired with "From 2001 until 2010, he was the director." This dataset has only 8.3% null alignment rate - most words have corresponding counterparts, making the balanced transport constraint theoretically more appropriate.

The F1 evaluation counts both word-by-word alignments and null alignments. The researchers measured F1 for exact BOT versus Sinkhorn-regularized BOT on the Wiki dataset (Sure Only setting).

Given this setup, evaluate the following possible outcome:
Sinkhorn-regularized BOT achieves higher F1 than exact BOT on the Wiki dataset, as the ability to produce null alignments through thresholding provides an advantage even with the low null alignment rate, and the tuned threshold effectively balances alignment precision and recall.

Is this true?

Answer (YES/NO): YES